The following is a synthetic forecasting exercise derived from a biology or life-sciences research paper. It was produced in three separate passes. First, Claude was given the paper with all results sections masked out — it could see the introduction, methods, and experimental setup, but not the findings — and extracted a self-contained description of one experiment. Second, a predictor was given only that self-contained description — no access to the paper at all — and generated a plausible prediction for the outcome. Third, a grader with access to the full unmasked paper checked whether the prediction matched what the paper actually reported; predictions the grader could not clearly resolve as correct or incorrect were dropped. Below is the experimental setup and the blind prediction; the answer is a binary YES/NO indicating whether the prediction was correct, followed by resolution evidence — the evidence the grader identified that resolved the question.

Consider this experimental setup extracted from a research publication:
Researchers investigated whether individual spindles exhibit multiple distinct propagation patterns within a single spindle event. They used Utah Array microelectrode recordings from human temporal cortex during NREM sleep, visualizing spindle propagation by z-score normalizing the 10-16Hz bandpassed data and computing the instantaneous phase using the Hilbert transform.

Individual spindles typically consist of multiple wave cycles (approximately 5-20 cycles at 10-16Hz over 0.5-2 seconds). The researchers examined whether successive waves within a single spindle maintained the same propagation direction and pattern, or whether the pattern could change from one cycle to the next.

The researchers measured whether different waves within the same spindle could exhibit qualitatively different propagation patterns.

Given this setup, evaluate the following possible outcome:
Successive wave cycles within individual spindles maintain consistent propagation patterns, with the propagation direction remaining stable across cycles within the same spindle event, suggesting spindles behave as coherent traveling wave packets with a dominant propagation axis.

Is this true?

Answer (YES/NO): NO